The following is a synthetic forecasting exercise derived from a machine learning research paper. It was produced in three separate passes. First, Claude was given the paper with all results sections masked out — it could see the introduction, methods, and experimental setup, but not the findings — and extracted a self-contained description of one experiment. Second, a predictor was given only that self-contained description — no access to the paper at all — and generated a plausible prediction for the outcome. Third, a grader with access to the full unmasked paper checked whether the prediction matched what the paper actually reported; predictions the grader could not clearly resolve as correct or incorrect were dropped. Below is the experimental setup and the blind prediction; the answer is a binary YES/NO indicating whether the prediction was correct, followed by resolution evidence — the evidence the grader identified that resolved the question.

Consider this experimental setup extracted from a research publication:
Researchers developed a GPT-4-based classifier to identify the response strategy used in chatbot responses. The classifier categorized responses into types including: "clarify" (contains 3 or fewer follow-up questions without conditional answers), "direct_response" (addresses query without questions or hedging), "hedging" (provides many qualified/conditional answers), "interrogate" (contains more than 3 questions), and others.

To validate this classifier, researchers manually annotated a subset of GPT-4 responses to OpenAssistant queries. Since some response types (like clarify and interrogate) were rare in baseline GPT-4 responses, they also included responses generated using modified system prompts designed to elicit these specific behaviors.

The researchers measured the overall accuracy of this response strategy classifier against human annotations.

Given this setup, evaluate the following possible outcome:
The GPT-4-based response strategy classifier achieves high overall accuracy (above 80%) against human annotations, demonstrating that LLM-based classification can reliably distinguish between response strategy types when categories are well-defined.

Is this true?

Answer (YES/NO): YES